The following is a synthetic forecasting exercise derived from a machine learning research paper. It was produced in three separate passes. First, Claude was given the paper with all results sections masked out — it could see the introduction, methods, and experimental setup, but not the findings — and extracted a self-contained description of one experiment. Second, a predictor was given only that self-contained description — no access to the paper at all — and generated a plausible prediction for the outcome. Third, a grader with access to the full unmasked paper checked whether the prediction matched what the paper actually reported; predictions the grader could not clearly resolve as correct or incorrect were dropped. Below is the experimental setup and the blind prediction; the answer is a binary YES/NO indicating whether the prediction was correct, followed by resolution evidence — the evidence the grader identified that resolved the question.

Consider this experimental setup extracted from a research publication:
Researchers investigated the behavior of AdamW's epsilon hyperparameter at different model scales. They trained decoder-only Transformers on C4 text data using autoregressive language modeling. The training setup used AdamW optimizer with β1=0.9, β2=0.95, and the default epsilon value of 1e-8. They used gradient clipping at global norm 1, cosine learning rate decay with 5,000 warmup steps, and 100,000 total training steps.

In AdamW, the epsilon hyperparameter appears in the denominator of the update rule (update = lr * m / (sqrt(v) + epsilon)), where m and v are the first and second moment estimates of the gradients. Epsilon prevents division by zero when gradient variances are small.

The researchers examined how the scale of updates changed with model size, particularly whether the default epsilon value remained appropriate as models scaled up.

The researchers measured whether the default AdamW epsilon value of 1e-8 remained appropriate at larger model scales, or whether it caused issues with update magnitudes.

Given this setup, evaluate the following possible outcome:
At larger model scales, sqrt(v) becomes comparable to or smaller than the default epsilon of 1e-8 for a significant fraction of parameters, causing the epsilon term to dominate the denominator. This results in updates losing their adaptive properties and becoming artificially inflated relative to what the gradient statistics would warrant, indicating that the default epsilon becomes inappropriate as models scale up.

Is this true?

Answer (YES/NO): NO